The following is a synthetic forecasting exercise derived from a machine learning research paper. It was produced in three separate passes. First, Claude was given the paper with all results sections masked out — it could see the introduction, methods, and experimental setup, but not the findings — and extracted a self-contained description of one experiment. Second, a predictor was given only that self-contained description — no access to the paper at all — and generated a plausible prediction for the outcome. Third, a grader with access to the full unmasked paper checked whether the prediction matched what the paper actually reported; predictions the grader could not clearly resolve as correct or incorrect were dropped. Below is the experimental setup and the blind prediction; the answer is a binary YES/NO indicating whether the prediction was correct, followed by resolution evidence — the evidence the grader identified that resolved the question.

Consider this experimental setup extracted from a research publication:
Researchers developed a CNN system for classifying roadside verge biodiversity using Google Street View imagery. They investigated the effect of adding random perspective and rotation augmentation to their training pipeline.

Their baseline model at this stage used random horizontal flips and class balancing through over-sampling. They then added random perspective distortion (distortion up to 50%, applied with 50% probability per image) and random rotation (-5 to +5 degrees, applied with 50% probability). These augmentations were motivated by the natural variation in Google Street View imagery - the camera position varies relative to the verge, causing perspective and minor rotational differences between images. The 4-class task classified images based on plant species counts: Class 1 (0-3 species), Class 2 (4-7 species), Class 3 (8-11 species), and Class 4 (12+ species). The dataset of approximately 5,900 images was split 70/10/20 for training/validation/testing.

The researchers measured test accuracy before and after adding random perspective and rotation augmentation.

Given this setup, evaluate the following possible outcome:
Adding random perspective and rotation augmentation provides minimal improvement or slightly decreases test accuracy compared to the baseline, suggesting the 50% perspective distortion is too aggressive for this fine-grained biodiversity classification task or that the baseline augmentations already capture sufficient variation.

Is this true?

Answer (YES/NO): NO